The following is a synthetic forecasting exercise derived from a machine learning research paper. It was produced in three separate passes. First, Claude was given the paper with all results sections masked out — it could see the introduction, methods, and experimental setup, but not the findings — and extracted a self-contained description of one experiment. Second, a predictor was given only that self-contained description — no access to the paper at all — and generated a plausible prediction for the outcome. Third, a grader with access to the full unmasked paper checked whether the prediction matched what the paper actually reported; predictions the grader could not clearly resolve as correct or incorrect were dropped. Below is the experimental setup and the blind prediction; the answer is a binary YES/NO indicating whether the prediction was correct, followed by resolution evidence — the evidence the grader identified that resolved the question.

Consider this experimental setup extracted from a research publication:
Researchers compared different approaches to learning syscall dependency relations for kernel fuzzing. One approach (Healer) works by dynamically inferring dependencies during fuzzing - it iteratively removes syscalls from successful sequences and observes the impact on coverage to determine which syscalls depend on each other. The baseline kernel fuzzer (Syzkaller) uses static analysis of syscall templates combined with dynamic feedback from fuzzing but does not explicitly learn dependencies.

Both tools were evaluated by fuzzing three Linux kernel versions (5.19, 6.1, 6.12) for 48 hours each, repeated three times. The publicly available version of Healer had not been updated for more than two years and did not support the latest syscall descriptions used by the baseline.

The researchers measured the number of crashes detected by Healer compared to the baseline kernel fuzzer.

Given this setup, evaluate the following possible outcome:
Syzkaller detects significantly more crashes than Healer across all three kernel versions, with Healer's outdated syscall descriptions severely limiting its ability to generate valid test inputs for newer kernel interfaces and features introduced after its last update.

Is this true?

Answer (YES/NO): YES